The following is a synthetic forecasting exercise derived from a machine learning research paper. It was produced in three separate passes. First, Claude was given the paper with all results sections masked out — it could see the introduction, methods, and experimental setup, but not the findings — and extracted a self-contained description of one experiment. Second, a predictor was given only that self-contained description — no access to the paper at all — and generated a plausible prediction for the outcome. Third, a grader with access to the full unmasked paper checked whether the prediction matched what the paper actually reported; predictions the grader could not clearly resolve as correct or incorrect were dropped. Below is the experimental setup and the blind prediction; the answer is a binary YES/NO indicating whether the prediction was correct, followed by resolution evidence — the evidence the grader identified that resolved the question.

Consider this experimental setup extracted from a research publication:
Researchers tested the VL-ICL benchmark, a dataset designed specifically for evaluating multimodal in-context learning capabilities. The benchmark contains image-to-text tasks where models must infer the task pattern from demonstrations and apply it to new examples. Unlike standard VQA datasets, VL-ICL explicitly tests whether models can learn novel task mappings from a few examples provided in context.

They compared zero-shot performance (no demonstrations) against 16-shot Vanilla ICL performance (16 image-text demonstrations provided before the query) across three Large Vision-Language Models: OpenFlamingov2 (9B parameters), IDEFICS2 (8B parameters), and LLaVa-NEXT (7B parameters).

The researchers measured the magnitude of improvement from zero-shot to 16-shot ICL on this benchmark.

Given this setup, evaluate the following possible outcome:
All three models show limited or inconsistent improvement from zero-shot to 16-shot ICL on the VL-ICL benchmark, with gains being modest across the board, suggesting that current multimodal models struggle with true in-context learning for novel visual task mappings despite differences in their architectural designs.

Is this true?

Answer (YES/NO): NO